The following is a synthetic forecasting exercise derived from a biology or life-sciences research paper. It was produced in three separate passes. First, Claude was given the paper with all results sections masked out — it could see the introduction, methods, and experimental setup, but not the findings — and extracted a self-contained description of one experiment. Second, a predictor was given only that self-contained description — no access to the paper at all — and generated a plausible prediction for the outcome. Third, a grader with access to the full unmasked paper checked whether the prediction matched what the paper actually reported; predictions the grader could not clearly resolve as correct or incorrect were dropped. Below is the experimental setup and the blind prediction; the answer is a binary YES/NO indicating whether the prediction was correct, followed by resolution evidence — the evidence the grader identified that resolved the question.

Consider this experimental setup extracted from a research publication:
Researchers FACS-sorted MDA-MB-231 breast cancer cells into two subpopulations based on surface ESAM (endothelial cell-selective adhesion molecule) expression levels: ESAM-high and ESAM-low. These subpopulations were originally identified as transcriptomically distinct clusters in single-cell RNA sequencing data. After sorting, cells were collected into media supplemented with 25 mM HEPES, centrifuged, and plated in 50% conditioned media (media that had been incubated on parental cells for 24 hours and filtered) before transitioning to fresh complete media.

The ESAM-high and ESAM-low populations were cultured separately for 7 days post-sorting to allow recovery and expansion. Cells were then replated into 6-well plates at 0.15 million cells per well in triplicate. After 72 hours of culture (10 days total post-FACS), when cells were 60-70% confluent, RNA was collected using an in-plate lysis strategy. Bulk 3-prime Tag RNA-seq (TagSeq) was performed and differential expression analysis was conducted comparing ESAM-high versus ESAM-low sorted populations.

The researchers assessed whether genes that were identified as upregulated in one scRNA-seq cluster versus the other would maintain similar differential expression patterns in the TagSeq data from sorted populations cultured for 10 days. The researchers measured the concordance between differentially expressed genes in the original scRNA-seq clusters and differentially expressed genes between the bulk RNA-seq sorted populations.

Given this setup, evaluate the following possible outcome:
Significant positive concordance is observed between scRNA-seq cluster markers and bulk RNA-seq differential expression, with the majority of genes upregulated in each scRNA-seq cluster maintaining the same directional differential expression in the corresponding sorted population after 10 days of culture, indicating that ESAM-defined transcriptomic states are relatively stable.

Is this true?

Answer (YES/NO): YES